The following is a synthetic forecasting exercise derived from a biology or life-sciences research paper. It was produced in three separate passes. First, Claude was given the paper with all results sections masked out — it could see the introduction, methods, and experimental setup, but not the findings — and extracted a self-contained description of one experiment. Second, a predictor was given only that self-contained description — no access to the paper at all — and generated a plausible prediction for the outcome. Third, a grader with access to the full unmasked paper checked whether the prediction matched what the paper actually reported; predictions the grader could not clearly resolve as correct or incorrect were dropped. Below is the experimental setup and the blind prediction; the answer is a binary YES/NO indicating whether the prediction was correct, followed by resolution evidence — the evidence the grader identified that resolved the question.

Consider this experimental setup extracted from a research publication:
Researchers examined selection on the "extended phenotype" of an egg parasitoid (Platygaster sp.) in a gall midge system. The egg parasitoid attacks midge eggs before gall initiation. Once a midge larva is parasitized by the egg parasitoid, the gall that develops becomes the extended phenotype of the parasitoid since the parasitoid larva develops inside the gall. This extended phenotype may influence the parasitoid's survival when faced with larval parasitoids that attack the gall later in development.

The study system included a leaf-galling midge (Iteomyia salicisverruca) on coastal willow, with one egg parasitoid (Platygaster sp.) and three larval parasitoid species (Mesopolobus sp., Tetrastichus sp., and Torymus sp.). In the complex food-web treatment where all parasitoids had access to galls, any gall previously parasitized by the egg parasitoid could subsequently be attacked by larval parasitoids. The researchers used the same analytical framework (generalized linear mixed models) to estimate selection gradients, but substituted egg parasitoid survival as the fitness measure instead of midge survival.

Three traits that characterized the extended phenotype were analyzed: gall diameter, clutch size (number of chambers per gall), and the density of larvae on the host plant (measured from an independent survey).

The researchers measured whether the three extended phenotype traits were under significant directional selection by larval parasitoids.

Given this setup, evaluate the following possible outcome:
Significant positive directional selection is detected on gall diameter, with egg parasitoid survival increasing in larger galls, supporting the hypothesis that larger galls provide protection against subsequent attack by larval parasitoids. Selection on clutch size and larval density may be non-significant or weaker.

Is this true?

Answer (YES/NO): NO